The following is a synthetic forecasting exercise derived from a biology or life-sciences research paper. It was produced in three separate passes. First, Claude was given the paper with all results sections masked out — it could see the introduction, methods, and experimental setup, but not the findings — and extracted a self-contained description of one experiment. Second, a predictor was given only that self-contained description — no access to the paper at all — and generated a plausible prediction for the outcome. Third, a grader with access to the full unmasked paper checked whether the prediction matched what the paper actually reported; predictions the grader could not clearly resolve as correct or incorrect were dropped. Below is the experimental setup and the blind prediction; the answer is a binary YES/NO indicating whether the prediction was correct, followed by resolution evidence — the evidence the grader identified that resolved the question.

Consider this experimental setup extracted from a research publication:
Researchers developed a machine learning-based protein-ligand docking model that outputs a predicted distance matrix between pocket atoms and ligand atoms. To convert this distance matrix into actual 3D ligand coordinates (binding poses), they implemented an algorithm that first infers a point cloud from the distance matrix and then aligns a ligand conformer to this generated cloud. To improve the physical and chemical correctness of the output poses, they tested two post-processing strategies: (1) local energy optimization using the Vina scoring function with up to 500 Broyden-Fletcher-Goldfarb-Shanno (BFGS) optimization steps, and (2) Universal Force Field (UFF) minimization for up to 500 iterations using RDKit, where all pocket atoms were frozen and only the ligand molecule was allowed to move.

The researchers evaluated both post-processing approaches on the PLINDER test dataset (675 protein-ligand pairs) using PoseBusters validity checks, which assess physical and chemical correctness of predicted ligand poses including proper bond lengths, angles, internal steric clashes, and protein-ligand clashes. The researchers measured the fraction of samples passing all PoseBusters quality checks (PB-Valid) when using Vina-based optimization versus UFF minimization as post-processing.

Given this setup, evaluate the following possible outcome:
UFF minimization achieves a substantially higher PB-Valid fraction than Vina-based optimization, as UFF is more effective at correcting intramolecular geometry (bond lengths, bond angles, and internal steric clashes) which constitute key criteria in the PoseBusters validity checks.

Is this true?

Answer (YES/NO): NO